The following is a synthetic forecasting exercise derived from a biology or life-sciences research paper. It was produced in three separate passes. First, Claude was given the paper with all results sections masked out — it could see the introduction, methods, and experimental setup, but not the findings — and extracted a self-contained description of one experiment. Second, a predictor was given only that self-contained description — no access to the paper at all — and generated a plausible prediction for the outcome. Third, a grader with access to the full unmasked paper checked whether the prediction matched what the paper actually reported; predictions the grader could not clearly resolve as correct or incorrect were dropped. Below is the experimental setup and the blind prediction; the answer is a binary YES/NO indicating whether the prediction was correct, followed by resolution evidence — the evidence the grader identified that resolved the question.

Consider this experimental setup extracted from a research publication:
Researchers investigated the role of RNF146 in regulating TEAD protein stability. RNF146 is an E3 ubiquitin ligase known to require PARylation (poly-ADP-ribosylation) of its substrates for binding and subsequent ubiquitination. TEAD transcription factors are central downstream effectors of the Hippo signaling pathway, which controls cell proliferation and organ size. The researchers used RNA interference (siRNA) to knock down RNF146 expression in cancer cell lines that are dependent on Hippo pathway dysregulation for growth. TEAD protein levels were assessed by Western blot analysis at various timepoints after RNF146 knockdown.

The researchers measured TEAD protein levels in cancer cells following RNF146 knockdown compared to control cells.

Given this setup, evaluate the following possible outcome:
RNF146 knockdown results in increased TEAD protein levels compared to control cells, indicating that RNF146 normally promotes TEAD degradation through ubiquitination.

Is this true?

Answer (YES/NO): YES